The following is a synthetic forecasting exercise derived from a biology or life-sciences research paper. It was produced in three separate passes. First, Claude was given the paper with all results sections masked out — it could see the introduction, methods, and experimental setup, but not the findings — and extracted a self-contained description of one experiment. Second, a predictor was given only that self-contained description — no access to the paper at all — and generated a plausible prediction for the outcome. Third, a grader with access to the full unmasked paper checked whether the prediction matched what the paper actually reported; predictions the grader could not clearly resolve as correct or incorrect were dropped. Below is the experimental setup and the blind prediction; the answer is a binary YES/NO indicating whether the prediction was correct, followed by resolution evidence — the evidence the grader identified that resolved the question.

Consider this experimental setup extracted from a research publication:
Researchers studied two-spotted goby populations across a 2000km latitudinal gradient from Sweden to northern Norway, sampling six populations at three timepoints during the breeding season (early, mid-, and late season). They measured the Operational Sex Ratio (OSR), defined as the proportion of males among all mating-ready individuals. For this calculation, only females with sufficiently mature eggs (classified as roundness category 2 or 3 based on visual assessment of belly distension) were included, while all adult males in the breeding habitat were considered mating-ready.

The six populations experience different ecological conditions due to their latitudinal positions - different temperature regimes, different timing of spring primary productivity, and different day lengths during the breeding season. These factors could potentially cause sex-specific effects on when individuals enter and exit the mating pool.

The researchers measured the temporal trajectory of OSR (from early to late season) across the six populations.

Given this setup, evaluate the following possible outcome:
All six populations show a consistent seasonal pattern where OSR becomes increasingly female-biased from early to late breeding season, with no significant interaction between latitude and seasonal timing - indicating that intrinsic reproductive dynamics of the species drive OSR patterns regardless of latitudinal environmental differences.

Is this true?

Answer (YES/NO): NO